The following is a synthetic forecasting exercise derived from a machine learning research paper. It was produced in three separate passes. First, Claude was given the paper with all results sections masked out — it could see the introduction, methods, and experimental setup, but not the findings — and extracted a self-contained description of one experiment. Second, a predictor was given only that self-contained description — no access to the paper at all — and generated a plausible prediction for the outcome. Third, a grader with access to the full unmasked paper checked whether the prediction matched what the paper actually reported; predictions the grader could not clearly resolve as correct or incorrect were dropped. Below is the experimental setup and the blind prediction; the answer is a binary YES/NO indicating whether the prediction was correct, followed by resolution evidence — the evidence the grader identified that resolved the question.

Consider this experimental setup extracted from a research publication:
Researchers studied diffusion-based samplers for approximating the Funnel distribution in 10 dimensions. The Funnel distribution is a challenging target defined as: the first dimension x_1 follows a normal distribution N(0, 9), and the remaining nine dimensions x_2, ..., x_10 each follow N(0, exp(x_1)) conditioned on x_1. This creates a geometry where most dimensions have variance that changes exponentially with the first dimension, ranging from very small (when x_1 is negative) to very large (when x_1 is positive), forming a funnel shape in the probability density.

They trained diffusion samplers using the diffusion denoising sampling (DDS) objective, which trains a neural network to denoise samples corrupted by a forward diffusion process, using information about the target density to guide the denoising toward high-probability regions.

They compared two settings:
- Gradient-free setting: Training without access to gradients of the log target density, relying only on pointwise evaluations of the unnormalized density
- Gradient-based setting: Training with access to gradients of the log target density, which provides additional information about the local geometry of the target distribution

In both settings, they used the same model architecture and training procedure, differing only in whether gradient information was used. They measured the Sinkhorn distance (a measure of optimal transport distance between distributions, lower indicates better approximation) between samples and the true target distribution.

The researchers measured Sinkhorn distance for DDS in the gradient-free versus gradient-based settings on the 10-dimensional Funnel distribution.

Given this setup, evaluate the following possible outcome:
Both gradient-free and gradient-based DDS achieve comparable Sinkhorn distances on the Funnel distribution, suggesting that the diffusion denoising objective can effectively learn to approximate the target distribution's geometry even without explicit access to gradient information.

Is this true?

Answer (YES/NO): YES